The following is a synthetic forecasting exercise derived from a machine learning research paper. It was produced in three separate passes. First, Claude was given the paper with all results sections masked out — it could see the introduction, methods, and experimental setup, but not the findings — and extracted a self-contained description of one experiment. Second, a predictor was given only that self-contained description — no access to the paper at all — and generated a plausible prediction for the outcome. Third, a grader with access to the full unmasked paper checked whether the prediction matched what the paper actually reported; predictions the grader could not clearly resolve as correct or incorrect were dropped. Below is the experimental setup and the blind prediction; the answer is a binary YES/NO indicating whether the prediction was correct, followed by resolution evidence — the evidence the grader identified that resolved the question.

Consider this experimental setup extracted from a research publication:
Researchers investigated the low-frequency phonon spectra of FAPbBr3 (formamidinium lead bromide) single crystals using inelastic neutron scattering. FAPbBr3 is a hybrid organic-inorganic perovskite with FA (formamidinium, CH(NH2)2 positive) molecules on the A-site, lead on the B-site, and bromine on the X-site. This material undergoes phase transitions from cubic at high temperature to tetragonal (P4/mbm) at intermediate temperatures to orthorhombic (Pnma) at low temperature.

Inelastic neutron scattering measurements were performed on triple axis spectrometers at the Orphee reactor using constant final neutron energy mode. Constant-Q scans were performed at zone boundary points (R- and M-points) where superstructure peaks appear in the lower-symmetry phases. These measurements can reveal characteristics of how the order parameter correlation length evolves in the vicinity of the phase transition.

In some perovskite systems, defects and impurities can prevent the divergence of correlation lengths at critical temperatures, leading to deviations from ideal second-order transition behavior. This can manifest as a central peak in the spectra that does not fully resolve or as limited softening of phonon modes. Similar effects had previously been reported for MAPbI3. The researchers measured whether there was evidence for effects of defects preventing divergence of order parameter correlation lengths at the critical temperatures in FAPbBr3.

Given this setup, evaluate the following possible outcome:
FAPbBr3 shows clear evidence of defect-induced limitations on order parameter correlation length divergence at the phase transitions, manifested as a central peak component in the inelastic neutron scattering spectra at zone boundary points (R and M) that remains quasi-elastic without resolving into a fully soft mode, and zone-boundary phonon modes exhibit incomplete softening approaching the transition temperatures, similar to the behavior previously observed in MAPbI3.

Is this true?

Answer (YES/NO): NO